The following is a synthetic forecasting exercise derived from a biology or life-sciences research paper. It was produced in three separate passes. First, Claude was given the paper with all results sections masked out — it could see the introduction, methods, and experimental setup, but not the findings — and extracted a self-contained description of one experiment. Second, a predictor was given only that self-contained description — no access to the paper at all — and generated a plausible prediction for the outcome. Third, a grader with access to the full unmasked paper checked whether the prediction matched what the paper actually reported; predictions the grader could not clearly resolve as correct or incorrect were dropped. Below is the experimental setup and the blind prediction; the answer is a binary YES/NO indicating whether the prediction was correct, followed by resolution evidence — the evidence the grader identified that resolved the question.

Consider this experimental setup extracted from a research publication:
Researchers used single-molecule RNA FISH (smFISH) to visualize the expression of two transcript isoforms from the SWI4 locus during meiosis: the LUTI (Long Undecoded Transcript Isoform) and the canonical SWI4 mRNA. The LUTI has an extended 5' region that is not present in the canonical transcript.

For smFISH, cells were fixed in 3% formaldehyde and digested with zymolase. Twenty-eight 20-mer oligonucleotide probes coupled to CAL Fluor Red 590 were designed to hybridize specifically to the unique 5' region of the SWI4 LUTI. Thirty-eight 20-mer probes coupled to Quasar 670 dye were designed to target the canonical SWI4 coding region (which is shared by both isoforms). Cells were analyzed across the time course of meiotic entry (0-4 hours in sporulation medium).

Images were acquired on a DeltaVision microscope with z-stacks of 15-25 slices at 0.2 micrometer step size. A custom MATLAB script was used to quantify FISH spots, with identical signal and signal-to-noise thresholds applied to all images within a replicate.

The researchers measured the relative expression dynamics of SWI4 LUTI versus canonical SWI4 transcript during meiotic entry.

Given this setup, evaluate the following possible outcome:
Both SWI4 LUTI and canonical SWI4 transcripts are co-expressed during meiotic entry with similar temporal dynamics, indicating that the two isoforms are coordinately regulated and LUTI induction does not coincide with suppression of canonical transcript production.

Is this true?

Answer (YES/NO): NO